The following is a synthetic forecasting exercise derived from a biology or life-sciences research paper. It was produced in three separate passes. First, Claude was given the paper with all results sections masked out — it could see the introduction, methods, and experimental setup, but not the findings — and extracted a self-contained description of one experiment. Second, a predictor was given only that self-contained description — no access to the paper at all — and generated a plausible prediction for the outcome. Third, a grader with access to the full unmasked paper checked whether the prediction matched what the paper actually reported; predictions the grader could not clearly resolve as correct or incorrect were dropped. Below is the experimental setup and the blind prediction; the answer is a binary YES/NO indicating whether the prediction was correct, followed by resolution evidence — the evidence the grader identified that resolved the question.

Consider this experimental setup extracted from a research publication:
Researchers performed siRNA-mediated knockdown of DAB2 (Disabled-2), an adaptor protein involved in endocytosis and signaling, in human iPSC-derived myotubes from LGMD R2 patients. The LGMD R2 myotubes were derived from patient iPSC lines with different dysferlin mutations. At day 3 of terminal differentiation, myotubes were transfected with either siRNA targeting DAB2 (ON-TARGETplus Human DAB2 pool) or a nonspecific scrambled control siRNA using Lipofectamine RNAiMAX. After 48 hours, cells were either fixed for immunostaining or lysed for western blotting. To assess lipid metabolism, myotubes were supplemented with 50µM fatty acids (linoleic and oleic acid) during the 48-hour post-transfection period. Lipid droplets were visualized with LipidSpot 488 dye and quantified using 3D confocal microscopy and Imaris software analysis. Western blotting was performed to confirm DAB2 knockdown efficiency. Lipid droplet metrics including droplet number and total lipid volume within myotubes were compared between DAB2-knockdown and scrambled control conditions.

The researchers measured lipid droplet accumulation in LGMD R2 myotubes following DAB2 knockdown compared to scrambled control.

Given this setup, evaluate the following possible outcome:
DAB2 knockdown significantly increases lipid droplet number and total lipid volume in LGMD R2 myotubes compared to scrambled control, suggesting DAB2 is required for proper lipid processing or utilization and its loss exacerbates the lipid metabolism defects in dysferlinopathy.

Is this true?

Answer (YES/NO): NO